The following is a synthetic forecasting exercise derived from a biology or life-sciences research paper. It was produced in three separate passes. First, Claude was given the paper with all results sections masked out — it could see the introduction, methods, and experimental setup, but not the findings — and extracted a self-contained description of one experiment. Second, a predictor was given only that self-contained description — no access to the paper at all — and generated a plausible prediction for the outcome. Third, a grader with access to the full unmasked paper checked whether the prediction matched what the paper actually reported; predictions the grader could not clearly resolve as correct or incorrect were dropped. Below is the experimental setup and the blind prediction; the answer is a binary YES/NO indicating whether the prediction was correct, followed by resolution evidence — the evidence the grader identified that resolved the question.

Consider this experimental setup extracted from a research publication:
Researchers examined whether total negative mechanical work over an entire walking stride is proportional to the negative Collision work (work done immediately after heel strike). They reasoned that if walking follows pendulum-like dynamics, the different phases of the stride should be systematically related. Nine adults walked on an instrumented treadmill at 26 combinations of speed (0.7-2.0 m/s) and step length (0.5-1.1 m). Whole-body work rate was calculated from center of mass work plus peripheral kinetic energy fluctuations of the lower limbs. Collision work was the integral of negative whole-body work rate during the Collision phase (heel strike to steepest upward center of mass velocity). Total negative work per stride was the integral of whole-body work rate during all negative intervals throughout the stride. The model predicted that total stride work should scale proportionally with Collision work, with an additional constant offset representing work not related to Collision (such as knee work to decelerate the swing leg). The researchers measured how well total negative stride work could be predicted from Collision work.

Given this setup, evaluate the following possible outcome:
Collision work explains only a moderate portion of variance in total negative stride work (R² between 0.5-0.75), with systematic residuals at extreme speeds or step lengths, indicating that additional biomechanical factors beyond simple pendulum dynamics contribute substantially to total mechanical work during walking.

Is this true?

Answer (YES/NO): NO